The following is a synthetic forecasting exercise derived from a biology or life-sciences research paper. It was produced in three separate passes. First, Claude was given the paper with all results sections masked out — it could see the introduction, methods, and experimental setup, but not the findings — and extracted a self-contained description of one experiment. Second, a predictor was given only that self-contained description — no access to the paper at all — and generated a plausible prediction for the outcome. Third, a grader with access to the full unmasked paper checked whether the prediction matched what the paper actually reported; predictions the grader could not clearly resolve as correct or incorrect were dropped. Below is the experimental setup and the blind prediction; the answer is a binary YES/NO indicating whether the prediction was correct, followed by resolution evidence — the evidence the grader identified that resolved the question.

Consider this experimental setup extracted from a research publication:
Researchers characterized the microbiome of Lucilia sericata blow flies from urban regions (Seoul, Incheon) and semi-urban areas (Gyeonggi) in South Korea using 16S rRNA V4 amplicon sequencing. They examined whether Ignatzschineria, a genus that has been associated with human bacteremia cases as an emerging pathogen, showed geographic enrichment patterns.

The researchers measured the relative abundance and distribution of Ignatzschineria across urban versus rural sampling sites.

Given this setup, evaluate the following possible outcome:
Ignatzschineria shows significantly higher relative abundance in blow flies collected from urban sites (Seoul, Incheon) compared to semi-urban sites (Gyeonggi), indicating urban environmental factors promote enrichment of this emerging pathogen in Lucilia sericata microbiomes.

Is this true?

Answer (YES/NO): NO